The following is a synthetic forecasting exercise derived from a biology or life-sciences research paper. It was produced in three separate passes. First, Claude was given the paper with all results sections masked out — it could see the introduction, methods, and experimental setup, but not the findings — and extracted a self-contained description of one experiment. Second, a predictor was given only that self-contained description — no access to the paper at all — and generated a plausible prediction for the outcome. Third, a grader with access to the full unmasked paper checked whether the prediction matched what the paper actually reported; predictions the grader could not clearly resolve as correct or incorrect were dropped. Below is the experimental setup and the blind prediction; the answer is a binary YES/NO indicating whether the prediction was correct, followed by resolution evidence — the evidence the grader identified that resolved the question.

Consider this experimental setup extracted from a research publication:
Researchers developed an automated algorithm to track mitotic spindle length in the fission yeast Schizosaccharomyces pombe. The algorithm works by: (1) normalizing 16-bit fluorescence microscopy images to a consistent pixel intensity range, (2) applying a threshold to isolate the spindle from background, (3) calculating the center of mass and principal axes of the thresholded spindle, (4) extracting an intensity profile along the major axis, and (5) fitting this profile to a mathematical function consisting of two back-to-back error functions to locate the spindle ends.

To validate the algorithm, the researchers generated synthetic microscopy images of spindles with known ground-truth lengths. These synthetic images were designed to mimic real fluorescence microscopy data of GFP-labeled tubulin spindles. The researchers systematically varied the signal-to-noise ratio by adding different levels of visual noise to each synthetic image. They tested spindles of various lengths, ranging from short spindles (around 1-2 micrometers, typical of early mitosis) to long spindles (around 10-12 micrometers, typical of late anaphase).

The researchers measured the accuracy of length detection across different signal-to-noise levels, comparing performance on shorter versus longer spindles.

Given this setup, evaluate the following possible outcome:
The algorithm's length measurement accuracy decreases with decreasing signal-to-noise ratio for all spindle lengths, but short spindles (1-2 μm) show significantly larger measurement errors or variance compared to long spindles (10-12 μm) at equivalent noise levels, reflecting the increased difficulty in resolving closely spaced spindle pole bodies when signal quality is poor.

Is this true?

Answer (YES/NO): YES